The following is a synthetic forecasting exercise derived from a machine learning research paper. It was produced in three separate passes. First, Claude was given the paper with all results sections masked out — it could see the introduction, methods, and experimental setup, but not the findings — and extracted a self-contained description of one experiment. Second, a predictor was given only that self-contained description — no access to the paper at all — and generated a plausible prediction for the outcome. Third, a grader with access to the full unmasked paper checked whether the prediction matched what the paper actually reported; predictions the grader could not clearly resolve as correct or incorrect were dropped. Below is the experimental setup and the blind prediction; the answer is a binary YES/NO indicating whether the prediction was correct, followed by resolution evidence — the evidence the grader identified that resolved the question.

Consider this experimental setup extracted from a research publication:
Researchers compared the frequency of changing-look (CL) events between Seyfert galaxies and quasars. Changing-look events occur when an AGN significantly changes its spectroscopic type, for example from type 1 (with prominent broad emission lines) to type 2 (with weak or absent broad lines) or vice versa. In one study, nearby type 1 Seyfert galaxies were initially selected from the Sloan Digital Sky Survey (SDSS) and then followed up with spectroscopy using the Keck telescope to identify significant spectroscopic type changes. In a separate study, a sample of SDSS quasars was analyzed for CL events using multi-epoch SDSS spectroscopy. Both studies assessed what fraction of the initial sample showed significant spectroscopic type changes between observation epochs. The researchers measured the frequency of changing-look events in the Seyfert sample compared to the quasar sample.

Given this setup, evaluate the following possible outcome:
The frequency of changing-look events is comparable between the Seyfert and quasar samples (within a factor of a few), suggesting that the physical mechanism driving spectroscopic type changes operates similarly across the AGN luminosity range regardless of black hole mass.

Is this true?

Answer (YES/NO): NO